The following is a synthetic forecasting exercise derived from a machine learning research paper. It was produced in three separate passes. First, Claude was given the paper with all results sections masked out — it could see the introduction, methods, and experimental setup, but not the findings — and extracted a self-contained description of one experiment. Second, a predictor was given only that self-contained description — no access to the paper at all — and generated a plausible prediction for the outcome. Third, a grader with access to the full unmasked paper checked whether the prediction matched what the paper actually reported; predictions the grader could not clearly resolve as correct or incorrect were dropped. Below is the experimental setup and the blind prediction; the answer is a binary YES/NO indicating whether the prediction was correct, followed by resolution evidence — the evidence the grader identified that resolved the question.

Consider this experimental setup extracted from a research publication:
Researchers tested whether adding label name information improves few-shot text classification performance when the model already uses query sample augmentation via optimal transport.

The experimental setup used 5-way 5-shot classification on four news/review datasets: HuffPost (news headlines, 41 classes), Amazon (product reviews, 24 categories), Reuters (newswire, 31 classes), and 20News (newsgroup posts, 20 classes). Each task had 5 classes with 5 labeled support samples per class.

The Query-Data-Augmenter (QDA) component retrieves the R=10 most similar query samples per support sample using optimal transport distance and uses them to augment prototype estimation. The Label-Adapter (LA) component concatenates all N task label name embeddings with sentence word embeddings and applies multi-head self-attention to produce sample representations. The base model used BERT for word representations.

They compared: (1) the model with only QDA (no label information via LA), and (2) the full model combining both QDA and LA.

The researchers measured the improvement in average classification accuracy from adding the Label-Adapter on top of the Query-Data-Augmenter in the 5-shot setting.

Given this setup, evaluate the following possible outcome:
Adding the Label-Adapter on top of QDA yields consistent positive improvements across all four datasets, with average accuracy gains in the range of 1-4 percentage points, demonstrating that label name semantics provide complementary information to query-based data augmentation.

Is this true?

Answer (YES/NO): NO